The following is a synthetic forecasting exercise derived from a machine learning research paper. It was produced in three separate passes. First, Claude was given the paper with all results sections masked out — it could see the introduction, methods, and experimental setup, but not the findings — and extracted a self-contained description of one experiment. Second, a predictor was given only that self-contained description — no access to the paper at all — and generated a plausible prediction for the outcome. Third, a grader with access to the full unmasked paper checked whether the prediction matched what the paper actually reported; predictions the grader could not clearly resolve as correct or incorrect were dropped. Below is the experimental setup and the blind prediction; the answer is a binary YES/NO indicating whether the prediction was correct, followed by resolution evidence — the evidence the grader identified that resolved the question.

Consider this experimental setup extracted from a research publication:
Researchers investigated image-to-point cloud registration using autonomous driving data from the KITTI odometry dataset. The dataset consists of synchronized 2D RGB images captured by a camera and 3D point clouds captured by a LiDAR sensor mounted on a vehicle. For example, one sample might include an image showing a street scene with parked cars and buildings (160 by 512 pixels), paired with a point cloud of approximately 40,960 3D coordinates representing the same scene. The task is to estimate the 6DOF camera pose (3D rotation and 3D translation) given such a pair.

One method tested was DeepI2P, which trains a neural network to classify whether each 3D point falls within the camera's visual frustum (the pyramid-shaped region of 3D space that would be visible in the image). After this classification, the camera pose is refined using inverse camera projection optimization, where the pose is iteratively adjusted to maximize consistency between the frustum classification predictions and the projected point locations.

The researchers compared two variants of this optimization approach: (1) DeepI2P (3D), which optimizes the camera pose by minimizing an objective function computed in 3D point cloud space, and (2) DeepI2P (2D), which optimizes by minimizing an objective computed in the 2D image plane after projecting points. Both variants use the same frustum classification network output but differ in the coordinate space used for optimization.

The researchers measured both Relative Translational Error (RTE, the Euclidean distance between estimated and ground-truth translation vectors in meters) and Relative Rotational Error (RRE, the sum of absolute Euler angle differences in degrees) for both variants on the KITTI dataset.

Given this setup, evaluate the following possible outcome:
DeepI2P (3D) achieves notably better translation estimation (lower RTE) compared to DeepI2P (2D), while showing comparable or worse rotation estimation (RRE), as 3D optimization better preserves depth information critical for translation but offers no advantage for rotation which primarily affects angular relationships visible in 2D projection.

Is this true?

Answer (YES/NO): YES